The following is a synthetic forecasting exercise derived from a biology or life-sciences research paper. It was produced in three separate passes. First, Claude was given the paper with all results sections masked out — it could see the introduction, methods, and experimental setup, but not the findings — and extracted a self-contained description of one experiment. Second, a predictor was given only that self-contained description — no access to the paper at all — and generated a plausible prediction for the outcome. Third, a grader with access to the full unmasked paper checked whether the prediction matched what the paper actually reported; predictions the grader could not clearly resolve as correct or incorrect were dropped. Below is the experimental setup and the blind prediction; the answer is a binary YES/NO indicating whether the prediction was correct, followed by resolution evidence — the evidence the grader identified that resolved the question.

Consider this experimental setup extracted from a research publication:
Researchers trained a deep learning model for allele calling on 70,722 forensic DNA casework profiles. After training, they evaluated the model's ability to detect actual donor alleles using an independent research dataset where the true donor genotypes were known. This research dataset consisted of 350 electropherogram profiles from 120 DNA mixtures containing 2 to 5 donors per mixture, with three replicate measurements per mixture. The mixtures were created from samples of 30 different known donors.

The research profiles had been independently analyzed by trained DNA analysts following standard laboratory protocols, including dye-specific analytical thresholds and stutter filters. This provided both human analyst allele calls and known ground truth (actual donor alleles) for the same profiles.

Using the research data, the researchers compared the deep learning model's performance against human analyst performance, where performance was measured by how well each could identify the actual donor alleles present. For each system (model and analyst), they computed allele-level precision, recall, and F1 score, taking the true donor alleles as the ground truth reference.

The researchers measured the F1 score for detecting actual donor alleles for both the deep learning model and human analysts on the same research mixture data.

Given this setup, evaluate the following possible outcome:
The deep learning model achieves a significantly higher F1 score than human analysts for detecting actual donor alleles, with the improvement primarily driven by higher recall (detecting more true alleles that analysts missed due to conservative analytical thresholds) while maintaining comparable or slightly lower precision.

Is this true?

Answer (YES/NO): NO